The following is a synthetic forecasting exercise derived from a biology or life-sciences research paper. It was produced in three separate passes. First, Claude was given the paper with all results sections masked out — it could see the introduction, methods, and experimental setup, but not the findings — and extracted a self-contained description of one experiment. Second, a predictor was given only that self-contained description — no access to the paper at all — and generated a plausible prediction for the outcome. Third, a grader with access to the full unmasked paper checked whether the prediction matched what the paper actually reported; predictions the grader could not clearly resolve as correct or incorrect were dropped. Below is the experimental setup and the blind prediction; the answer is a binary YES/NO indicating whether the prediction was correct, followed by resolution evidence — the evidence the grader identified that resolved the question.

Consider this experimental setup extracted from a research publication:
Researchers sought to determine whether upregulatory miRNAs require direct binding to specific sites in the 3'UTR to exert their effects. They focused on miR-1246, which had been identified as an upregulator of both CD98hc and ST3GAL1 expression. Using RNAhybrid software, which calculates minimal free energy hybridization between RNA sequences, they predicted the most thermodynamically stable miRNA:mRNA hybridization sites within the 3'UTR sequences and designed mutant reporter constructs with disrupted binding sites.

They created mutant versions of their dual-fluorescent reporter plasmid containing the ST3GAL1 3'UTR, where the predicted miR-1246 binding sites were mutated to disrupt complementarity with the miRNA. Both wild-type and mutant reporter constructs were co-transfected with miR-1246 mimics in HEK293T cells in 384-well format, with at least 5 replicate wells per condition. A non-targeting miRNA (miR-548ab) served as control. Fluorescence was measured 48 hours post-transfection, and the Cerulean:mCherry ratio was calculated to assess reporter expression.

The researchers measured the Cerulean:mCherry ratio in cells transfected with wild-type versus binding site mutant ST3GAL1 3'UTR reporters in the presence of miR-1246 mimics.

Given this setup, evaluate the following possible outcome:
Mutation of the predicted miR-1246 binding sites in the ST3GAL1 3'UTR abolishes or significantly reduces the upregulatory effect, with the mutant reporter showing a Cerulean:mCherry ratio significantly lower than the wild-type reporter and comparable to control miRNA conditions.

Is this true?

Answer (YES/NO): YES